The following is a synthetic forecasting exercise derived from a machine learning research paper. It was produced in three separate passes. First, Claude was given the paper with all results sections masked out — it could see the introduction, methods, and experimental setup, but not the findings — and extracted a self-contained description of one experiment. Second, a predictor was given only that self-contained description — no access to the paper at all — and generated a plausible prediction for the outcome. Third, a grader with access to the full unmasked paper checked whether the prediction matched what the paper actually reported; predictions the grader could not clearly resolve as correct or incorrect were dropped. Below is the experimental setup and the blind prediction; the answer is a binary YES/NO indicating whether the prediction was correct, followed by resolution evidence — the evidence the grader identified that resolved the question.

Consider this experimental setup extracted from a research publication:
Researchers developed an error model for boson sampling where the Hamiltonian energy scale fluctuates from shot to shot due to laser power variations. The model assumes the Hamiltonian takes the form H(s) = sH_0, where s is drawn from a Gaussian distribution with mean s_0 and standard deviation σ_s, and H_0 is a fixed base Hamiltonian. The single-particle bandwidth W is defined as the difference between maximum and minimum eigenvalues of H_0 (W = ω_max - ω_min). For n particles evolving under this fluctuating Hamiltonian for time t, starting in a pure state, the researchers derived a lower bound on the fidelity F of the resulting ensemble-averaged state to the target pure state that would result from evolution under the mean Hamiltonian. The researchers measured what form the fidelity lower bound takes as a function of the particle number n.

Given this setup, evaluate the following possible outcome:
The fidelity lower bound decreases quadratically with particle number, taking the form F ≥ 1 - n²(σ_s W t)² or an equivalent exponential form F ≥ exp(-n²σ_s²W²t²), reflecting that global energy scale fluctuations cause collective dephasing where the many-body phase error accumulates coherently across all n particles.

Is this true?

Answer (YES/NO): NO